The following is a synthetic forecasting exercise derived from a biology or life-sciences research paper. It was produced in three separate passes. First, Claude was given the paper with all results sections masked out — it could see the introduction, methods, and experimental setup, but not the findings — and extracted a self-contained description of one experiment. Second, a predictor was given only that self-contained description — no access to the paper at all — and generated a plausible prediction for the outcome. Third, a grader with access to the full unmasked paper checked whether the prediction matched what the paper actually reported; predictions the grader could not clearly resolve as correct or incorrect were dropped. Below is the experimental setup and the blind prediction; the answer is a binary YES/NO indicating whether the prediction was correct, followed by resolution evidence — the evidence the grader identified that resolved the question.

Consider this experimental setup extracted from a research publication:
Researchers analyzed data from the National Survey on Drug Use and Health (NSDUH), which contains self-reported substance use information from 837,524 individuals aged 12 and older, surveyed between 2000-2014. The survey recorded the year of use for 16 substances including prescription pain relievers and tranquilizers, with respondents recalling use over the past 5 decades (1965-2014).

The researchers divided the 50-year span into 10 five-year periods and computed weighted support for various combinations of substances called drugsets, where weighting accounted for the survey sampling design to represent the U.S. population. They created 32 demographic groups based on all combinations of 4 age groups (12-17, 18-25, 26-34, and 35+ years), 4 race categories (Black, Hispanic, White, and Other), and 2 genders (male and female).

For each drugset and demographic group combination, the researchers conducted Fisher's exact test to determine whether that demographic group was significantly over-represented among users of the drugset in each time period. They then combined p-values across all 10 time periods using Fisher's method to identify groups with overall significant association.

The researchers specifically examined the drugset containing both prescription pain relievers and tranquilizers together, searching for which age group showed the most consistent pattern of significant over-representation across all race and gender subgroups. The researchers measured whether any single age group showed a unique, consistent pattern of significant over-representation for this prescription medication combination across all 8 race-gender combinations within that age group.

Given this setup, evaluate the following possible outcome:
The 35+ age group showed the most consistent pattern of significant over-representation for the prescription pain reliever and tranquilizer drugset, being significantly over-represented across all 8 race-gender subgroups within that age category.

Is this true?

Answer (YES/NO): NO